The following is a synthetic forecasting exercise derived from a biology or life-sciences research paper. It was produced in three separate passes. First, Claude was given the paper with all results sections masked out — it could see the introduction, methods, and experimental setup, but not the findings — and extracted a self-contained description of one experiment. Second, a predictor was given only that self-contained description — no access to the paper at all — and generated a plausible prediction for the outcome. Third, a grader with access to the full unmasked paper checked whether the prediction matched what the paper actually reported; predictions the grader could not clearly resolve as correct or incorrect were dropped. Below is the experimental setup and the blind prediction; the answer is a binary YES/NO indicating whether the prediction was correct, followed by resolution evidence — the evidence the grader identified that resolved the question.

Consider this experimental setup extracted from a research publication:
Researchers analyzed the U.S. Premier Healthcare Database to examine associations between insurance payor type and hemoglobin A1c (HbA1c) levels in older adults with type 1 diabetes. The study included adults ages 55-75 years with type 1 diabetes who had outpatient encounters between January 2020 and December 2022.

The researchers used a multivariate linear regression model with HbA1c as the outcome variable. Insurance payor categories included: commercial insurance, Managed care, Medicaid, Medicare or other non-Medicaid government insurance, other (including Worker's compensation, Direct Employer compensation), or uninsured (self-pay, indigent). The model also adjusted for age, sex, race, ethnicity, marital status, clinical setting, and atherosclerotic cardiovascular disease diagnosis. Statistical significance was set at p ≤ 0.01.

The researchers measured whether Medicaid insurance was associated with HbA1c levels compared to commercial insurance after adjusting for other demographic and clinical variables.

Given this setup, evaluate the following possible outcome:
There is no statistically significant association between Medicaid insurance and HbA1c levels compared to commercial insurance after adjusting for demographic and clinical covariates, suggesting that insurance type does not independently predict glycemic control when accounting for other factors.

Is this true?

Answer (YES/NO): NO